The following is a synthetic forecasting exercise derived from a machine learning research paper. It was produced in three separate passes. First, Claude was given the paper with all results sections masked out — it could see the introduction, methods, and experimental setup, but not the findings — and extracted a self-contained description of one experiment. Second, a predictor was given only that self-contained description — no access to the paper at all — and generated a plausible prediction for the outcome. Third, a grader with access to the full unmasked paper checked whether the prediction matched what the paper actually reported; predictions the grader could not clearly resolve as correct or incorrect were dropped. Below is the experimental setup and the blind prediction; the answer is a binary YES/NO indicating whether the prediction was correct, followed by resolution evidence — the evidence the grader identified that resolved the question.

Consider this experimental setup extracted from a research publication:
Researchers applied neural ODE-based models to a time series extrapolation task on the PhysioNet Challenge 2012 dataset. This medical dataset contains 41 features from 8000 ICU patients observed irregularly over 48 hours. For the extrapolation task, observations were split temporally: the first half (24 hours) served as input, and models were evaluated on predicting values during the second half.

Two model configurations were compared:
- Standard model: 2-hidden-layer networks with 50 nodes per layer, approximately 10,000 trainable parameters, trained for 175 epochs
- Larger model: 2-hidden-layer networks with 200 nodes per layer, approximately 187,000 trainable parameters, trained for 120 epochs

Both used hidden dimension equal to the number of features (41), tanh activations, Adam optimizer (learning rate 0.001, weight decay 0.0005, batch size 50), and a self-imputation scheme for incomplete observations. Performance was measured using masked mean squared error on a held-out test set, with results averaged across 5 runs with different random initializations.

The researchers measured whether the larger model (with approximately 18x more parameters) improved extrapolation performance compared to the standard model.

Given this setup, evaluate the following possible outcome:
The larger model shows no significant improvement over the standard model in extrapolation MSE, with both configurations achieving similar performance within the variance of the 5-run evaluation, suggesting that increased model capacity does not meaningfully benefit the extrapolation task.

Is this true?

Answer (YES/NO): NO